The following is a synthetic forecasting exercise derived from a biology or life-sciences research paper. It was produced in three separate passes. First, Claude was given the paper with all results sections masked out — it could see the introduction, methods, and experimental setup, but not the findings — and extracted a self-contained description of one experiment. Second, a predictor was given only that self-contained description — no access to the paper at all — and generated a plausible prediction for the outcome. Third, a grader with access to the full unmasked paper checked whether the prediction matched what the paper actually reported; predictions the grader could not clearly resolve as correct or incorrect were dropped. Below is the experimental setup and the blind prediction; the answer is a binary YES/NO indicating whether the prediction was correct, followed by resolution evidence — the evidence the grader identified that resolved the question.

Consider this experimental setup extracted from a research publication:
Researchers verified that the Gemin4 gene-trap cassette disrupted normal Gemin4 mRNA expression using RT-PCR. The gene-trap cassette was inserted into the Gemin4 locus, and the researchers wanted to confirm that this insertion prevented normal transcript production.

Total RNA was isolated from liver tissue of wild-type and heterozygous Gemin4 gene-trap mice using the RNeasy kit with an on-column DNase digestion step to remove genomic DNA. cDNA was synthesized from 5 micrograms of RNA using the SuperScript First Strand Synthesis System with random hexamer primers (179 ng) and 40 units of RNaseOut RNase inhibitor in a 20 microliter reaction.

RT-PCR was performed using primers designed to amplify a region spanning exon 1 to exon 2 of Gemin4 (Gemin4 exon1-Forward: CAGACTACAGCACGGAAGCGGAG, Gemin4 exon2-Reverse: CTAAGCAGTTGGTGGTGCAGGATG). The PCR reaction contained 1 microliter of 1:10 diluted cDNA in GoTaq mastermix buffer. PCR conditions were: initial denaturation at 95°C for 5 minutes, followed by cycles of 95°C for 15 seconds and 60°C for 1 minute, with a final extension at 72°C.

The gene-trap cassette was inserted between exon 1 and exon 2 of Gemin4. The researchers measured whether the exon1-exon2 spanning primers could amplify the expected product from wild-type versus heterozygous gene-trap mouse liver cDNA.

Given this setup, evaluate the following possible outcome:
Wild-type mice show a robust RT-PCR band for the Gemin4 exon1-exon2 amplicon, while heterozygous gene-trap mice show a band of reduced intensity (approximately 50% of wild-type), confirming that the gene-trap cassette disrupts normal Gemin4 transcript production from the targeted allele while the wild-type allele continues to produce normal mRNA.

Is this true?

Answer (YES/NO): YES